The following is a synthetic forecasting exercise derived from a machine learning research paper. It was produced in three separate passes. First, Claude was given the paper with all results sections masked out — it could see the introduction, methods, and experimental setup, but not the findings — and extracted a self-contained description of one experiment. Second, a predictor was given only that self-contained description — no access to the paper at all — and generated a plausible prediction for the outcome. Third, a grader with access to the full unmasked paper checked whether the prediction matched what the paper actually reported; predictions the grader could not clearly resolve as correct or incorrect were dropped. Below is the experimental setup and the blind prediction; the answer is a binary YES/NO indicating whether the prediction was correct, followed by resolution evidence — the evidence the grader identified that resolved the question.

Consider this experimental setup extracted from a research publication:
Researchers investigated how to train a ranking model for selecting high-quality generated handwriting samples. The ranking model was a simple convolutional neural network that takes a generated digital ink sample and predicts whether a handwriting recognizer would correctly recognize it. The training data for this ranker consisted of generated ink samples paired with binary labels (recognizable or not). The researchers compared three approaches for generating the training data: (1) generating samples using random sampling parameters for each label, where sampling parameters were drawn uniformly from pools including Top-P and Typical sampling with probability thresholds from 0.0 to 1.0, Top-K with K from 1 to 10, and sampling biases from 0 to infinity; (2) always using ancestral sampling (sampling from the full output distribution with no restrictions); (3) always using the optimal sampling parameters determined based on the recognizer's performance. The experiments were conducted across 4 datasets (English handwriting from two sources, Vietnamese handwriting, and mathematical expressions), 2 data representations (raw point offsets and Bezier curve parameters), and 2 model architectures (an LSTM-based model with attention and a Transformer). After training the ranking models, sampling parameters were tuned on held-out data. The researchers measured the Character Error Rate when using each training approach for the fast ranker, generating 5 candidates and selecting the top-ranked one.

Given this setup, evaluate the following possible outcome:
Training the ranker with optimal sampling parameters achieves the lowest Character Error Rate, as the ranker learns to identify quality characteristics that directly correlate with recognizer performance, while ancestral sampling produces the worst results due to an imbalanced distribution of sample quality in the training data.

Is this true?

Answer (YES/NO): NO